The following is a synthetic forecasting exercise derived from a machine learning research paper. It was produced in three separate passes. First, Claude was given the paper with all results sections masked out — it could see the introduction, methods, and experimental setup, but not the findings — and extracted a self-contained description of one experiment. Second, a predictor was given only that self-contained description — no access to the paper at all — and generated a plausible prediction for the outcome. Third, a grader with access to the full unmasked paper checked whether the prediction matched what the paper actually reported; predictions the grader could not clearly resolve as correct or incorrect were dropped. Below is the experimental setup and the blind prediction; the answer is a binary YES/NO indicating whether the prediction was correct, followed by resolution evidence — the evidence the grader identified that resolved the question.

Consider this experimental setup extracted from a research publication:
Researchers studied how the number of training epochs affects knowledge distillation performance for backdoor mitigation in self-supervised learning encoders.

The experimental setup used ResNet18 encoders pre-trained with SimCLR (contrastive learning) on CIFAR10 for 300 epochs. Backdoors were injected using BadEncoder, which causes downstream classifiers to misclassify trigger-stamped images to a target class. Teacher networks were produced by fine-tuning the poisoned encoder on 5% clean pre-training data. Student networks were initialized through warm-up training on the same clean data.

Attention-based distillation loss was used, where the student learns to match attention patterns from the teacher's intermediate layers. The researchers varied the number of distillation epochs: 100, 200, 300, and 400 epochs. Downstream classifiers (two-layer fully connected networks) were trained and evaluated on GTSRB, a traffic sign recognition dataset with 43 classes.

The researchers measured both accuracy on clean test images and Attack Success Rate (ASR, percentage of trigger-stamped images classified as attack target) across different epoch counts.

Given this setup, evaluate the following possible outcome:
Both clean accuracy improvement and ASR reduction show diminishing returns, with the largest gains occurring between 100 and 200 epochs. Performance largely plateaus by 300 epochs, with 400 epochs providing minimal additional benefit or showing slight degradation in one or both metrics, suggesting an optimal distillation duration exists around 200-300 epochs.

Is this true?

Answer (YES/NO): NO